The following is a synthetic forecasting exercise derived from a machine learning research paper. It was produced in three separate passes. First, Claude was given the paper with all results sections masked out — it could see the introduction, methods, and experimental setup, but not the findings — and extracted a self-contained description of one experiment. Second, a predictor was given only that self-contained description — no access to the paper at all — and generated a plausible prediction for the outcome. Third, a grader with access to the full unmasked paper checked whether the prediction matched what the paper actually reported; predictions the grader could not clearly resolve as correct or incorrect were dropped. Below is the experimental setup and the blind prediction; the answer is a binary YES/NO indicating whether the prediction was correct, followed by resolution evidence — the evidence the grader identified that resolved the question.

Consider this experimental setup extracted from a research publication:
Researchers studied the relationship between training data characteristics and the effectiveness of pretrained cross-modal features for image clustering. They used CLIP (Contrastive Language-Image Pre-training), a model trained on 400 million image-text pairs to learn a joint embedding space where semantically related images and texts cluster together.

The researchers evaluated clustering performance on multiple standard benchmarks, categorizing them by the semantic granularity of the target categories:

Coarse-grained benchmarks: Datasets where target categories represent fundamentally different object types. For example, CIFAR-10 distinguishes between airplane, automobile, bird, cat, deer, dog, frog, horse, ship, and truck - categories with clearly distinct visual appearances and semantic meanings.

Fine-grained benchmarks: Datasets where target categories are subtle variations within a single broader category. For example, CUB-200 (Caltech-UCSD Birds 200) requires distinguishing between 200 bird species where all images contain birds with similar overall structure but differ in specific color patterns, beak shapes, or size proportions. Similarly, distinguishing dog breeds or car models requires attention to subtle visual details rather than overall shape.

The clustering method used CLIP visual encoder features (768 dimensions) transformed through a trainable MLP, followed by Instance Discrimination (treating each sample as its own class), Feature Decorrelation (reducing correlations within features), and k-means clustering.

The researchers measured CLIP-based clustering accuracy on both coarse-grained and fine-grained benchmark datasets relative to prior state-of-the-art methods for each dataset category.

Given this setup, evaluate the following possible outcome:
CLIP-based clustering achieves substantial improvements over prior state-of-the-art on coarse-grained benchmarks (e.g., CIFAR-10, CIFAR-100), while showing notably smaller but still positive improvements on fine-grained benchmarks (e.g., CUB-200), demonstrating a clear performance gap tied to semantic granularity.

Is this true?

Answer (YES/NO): NO